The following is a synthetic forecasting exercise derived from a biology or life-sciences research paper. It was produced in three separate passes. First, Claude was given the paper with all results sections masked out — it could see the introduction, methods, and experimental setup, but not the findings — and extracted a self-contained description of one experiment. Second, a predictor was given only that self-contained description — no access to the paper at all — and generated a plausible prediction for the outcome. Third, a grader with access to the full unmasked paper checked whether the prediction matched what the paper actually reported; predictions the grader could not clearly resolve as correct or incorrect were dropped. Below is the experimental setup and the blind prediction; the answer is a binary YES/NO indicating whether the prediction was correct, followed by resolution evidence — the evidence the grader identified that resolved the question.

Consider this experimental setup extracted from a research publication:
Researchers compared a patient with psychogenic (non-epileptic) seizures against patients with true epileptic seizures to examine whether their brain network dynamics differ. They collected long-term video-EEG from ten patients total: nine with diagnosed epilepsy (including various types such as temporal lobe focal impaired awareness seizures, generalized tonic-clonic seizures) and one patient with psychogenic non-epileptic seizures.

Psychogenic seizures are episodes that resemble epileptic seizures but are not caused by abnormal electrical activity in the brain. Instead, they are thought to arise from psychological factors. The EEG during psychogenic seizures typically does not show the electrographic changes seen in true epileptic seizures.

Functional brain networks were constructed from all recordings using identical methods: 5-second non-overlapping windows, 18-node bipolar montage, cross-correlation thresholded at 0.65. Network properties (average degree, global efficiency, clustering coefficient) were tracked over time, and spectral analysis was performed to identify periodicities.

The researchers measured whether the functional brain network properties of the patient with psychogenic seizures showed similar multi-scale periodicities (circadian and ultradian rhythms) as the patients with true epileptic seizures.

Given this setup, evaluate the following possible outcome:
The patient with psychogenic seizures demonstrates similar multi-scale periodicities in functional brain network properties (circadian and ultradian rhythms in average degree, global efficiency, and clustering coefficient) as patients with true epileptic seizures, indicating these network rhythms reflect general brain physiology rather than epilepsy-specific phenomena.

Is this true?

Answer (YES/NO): YES